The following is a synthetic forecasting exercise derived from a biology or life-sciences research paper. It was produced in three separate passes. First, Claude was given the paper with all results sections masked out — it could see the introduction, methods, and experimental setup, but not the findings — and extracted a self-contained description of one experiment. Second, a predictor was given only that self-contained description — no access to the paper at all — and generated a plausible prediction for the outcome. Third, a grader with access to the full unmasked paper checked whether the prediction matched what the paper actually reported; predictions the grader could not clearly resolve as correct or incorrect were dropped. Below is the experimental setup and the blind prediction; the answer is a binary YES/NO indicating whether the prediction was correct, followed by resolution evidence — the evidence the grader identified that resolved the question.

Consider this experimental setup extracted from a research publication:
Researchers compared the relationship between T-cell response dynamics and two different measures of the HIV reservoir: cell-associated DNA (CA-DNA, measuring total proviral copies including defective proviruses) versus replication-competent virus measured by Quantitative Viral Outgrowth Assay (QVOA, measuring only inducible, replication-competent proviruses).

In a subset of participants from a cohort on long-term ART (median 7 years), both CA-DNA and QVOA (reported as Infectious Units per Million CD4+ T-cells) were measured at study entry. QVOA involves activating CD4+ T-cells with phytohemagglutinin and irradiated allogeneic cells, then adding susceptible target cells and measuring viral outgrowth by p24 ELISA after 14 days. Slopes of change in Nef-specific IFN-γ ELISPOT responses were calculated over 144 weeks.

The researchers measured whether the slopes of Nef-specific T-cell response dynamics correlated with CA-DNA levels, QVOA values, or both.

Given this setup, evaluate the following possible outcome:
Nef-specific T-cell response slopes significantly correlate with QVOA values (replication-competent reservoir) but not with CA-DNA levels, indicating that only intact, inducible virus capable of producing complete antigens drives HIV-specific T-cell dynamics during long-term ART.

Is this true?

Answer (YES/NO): NO